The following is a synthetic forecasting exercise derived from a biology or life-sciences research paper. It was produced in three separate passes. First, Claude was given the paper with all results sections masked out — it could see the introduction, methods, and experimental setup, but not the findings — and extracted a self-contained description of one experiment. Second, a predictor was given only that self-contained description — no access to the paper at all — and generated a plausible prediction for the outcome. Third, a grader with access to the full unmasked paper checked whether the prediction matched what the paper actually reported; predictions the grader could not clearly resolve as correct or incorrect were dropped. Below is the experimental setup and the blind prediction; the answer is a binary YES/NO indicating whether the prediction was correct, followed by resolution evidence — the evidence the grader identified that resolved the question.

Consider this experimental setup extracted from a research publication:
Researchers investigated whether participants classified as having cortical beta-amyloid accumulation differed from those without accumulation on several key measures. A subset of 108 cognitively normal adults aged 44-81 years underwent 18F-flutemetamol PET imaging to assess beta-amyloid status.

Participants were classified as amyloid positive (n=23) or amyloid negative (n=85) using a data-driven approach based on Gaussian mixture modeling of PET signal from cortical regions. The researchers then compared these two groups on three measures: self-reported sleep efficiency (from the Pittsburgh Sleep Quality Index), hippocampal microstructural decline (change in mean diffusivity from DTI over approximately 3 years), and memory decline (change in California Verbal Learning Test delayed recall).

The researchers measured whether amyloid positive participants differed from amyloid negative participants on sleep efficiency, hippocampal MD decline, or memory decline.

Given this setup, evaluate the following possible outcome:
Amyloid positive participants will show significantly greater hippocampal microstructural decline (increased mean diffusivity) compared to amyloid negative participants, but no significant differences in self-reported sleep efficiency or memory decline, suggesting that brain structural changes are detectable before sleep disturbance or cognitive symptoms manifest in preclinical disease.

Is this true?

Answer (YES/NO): NO